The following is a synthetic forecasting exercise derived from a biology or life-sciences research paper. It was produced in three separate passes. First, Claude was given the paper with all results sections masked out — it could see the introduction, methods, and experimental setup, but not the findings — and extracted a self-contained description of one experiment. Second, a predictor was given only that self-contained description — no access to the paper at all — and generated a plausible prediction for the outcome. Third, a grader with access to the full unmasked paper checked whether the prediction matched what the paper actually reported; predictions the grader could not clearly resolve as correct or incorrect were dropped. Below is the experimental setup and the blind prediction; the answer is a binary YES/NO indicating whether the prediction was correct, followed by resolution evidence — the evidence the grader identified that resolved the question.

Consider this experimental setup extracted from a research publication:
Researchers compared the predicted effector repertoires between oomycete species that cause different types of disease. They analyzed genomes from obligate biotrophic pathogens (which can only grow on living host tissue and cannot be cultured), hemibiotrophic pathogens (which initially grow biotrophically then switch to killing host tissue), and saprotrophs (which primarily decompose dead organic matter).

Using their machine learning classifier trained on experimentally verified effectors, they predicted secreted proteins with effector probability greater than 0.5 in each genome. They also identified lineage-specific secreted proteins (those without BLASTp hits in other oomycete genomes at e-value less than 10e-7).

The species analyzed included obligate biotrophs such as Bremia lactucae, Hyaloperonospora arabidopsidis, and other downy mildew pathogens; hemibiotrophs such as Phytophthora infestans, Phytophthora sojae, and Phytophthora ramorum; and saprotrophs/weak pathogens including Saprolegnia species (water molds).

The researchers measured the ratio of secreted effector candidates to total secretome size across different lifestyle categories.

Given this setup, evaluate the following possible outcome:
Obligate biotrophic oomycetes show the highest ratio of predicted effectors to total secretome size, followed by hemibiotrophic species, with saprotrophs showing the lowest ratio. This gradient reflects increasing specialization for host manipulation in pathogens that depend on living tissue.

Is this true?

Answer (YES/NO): NO